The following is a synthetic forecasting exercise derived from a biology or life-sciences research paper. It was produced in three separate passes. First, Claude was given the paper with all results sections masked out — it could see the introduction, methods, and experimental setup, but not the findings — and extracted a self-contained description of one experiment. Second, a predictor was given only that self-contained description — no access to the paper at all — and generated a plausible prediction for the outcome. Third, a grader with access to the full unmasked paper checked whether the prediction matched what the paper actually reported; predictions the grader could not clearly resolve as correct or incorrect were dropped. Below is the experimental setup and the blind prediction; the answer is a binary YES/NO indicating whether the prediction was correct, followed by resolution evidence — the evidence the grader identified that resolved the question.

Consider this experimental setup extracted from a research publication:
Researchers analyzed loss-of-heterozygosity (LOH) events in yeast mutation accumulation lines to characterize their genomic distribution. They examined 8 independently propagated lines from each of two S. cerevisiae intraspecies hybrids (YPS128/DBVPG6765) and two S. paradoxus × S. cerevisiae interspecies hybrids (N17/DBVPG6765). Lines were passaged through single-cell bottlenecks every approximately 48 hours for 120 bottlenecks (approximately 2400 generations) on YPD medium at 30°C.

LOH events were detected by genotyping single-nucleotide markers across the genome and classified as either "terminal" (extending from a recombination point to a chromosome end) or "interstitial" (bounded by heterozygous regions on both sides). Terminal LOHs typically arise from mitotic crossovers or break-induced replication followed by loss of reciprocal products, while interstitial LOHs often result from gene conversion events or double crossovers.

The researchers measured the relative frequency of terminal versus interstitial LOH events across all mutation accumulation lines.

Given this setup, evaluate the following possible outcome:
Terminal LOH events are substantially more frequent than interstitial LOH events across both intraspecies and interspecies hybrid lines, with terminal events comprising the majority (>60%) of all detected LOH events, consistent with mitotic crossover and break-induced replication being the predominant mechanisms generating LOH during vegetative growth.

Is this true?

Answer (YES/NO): NO